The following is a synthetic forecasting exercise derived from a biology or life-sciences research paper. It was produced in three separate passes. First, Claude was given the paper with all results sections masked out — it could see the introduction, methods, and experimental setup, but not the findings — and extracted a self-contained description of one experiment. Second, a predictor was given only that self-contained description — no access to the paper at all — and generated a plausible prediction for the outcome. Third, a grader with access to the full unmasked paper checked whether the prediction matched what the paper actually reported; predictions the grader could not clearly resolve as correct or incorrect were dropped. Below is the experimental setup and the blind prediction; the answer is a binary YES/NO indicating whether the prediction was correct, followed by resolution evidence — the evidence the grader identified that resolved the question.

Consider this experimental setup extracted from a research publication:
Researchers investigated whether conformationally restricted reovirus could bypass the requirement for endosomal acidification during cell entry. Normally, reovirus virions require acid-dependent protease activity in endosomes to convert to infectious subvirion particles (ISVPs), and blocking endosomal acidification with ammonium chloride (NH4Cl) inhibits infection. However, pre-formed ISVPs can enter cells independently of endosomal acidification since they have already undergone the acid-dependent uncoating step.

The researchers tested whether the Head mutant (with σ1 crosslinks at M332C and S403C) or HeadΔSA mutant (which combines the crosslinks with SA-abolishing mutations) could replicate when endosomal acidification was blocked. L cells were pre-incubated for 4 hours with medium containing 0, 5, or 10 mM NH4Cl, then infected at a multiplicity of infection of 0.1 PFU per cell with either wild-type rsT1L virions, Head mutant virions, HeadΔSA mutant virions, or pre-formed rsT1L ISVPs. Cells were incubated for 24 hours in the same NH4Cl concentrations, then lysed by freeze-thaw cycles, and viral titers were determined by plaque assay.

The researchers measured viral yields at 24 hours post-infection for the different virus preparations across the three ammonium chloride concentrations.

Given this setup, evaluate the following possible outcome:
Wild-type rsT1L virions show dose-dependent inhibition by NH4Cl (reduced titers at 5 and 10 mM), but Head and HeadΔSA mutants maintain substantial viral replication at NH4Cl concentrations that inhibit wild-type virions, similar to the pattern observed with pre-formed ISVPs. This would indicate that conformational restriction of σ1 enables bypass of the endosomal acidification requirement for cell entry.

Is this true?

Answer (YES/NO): NO